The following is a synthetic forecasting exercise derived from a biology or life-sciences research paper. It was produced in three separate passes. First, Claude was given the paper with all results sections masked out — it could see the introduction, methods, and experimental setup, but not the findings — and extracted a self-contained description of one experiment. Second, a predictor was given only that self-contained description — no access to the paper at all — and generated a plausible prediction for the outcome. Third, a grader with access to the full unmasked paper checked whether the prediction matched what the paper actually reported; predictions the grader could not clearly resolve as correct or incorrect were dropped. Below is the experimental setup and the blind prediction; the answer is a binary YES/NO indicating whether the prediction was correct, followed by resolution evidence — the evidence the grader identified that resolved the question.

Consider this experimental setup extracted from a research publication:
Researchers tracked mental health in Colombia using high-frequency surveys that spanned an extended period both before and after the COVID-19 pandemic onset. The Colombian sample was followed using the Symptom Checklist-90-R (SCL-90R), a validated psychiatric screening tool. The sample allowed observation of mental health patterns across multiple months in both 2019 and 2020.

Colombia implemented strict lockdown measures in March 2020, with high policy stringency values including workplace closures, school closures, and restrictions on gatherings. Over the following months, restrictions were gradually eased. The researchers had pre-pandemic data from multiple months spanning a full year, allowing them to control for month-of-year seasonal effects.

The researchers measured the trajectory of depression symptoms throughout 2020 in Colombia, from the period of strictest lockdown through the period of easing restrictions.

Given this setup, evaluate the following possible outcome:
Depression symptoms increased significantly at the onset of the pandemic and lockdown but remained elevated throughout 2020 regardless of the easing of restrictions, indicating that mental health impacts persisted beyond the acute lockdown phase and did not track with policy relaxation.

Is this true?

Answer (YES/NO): YES